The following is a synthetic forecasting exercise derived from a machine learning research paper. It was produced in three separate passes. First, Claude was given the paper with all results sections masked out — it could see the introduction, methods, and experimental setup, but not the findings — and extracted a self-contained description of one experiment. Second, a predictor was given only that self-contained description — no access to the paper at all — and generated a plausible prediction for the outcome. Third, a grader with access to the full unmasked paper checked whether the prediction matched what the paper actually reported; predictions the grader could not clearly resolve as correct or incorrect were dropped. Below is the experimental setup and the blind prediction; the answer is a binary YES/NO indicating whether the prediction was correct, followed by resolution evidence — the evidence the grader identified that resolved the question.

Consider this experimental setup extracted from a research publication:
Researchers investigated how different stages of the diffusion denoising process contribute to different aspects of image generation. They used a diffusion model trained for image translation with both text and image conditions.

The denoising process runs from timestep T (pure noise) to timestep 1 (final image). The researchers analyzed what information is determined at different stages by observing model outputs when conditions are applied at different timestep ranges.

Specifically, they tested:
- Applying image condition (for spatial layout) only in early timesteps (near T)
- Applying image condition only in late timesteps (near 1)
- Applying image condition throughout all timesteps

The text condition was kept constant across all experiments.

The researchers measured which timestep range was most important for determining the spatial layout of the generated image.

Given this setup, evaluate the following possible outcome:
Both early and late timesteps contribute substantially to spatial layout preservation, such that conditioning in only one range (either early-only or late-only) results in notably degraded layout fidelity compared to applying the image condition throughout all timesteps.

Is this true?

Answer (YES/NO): NO